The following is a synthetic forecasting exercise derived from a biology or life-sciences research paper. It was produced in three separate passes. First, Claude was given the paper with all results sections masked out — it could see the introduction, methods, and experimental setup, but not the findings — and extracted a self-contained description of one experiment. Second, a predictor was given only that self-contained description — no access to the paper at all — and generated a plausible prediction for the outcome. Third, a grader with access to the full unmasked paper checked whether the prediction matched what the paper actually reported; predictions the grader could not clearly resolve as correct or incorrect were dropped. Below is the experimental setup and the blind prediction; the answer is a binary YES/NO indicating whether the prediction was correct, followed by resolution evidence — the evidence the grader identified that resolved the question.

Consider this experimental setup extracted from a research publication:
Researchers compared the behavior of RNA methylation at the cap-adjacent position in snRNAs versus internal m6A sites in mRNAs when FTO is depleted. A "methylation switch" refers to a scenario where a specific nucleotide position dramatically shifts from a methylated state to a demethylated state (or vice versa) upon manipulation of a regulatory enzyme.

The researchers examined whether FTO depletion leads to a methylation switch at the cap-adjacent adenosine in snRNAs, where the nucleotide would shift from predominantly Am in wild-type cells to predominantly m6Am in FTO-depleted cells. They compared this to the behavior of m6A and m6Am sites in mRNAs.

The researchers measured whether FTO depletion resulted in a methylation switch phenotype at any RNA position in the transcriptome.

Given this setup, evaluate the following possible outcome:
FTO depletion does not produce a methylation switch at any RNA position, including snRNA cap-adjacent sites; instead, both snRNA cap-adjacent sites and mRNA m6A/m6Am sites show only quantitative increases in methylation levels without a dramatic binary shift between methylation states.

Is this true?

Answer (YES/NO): NO